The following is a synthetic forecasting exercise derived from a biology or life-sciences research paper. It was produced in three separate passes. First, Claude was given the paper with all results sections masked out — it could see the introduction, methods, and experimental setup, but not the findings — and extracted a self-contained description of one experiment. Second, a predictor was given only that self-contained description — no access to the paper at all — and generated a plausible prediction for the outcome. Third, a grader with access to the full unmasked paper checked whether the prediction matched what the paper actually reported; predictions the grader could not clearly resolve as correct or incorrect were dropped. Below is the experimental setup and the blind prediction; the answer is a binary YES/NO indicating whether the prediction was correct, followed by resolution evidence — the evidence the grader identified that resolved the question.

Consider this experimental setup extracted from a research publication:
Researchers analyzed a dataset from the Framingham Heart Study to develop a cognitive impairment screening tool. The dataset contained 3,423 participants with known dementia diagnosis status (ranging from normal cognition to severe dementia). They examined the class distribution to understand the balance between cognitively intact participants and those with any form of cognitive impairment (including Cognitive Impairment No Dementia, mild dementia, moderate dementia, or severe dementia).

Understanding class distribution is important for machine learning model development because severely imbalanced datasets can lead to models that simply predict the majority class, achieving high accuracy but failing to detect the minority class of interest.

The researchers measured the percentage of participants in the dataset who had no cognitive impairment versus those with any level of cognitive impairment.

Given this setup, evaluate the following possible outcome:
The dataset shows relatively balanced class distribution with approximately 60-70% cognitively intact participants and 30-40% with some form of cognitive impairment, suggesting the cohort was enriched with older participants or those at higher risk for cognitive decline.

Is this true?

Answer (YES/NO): NO